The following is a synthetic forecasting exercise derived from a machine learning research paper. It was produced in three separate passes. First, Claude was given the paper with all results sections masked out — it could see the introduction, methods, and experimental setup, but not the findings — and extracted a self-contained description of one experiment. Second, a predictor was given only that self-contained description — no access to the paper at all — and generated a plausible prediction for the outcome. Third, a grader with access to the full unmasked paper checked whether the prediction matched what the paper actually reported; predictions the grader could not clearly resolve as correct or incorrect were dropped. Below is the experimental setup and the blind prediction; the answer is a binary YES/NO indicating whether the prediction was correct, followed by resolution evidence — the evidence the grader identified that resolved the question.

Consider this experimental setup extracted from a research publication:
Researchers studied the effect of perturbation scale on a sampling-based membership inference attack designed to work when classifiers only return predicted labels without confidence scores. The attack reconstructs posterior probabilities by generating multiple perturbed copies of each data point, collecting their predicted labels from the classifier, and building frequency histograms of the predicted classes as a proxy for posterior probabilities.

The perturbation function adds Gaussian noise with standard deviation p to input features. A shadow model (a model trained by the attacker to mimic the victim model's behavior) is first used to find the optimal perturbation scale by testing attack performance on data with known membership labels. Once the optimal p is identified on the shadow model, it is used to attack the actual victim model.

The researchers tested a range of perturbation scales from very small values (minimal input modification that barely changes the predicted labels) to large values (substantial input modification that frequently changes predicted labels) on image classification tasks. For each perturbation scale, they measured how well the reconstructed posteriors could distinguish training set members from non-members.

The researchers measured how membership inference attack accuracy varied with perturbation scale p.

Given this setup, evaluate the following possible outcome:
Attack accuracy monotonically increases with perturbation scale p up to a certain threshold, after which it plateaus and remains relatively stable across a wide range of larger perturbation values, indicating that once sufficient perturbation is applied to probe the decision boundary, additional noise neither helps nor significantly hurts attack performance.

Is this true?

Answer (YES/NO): NO